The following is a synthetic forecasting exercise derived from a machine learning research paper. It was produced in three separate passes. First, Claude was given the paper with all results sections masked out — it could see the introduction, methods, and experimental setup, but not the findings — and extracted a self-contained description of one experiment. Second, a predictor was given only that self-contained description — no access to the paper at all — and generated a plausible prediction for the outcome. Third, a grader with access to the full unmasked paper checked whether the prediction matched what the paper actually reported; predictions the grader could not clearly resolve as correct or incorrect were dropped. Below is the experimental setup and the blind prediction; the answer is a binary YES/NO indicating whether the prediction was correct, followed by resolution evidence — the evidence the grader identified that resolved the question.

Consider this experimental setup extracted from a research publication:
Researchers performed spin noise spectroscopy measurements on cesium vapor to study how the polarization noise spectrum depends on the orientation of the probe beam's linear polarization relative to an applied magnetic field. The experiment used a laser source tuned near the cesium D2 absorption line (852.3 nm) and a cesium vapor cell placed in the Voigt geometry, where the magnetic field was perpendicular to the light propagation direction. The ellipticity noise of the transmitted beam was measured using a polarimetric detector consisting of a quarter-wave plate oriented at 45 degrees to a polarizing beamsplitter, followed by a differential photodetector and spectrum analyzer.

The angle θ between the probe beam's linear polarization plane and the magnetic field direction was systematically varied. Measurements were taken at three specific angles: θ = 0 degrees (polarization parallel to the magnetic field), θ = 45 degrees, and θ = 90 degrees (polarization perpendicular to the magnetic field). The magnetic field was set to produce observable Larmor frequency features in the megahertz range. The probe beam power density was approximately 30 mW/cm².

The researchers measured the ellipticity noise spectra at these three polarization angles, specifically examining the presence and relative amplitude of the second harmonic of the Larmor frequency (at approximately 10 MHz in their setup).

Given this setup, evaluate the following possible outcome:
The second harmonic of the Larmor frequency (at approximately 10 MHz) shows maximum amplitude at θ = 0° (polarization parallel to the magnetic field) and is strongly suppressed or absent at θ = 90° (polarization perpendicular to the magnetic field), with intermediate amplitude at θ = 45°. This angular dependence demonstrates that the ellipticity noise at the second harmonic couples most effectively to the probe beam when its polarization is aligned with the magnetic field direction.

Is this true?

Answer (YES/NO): NO